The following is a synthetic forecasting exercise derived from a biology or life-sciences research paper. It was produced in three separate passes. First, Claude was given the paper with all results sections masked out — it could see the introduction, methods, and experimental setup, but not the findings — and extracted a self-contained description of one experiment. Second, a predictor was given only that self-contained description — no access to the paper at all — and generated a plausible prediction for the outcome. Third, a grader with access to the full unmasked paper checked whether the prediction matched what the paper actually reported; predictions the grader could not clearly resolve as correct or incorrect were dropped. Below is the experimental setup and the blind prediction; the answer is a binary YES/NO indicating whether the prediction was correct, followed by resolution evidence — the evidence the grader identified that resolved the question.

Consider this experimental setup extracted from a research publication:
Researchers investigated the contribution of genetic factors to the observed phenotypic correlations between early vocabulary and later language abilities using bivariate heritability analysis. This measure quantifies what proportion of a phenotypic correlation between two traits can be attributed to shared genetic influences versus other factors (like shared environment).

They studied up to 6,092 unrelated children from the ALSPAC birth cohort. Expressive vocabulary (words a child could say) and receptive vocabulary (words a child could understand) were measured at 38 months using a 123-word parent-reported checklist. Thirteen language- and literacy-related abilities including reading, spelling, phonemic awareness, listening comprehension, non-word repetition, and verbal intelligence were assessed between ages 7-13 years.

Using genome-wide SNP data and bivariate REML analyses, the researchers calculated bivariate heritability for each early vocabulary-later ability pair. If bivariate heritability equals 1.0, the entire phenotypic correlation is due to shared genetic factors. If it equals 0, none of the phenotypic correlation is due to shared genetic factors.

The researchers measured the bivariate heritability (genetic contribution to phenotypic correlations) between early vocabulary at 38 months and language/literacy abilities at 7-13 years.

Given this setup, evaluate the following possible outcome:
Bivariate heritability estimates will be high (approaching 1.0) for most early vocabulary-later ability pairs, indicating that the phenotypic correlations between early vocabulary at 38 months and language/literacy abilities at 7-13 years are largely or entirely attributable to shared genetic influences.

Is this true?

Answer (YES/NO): NO